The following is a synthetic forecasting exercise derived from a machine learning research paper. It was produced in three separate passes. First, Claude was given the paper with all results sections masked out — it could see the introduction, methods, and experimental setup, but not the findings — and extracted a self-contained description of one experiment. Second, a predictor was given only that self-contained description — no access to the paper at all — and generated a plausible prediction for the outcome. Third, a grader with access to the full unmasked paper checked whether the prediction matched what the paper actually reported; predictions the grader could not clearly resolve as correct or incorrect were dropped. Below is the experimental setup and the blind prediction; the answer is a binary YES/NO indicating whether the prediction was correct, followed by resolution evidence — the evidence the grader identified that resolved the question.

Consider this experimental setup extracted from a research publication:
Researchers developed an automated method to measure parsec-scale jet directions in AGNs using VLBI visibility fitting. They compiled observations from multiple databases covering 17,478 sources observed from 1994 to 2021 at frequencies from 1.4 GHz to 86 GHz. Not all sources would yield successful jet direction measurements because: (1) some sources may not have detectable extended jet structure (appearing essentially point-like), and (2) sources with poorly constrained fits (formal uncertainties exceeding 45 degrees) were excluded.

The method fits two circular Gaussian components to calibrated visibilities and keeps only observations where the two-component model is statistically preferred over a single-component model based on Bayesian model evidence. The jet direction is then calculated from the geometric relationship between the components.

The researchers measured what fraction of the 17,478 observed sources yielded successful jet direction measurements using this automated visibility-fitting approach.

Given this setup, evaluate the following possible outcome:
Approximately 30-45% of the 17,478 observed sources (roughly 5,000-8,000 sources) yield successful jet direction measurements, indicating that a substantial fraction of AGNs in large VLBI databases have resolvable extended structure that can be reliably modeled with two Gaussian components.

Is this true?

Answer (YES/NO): NO